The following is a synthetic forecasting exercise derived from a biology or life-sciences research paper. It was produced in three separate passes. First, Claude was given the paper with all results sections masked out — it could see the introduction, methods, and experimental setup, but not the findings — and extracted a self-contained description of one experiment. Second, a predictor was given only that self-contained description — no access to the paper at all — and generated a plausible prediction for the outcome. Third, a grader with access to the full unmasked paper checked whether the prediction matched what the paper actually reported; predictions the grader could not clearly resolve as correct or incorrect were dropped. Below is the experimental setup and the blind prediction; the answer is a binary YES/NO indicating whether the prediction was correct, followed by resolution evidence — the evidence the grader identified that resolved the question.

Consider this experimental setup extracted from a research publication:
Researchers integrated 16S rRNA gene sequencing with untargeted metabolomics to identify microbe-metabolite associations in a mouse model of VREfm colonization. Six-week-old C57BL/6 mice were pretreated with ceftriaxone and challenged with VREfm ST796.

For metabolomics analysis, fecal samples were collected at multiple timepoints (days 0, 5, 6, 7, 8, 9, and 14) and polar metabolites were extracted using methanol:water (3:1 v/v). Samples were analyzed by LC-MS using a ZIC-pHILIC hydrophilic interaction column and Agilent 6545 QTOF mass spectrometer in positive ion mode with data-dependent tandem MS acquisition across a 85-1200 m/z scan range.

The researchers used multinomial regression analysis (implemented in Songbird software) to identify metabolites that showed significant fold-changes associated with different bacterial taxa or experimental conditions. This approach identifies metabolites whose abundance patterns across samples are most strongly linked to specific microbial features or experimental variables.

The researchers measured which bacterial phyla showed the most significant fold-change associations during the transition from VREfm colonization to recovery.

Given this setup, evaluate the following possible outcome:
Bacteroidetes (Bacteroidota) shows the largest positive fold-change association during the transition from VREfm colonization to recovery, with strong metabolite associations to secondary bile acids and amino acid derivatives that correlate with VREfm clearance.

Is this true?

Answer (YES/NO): NO